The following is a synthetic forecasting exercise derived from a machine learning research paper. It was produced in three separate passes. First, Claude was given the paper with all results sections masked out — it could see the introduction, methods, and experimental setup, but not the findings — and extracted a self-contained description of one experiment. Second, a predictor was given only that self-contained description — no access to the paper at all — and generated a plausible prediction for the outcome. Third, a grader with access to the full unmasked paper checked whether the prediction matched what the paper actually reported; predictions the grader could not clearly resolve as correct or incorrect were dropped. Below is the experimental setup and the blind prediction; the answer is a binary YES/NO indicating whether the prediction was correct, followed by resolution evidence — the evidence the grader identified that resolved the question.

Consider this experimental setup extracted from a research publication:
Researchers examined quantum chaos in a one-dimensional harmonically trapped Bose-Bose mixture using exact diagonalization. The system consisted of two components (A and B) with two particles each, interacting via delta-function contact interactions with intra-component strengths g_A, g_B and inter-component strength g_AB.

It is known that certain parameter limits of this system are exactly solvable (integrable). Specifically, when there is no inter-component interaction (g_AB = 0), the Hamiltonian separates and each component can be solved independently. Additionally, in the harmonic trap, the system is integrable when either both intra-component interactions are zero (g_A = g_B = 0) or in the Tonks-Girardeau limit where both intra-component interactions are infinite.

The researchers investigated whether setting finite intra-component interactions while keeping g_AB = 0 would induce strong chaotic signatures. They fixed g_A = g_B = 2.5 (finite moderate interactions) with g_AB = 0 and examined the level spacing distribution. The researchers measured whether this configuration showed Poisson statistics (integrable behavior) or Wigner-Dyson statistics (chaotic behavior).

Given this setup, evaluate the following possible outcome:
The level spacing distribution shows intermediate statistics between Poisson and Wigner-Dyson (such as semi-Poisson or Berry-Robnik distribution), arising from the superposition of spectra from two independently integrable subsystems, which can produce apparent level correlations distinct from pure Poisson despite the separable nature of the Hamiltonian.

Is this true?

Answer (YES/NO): NO